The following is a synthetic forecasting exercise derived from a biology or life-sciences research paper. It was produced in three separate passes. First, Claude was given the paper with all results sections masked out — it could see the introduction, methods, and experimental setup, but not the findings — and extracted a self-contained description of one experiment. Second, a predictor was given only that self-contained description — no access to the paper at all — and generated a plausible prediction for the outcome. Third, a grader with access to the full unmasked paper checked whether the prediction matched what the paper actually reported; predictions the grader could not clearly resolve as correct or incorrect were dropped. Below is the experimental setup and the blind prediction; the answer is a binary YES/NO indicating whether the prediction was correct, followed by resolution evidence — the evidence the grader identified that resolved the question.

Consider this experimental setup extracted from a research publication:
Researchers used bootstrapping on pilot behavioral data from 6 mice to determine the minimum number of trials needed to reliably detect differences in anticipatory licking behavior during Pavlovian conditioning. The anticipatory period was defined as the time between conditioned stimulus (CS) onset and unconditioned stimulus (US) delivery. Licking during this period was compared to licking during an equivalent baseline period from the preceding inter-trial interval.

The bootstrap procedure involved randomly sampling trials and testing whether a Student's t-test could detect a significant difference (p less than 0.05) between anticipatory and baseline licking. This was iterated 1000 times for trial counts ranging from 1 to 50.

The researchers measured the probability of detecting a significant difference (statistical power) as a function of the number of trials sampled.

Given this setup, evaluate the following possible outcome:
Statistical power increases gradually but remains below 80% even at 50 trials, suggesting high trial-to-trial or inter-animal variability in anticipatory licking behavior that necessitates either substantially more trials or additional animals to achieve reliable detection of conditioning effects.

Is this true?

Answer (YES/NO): NO